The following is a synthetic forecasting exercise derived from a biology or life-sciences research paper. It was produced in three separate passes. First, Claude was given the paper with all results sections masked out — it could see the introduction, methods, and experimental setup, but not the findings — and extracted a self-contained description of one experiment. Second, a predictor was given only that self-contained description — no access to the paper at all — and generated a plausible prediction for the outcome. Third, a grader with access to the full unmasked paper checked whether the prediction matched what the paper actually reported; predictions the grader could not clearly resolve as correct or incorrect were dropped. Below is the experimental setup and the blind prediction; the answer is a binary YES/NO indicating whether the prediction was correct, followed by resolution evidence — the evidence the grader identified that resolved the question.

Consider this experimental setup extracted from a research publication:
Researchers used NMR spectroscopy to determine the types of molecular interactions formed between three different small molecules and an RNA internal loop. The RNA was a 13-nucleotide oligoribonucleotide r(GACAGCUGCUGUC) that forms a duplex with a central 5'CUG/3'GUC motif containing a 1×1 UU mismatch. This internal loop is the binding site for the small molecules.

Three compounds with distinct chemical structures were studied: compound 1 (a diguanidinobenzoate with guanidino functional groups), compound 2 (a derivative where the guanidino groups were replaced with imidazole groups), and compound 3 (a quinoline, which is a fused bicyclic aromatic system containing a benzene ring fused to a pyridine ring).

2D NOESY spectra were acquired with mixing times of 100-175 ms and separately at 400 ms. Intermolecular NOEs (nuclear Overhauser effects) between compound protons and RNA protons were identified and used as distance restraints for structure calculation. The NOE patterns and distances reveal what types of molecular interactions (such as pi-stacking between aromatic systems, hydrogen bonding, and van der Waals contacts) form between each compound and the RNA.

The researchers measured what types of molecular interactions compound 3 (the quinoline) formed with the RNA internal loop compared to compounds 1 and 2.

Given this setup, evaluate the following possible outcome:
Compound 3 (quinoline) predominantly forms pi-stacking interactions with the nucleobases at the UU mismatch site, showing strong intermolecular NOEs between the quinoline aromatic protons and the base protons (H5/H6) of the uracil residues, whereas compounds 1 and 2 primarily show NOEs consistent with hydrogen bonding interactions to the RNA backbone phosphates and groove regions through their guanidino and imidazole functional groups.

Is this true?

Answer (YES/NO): NO